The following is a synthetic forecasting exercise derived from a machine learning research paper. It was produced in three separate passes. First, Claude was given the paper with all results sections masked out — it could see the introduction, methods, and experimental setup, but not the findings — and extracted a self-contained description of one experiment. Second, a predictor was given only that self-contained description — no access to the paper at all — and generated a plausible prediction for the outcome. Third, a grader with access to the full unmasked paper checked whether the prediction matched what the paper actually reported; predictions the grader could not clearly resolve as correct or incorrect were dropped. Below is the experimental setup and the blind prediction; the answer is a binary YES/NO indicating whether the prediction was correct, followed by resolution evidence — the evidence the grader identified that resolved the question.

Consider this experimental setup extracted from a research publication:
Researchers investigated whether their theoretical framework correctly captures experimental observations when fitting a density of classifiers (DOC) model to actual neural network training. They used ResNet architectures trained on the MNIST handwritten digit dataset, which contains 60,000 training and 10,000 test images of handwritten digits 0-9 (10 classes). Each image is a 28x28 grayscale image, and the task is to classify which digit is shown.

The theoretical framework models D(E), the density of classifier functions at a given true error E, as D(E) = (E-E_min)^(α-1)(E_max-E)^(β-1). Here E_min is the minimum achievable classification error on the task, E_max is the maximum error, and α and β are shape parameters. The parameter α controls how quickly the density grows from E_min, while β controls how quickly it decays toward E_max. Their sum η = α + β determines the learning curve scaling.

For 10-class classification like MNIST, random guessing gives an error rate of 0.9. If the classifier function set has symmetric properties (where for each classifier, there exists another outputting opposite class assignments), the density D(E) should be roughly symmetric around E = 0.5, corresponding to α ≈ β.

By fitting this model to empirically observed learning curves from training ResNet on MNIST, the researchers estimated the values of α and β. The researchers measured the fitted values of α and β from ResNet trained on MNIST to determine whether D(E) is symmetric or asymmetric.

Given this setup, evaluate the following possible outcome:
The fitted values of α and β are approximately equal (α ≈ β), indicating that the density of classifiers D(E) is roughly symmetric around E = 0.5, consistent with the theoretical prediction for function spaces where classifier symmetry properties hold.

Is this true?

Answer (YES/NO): NO